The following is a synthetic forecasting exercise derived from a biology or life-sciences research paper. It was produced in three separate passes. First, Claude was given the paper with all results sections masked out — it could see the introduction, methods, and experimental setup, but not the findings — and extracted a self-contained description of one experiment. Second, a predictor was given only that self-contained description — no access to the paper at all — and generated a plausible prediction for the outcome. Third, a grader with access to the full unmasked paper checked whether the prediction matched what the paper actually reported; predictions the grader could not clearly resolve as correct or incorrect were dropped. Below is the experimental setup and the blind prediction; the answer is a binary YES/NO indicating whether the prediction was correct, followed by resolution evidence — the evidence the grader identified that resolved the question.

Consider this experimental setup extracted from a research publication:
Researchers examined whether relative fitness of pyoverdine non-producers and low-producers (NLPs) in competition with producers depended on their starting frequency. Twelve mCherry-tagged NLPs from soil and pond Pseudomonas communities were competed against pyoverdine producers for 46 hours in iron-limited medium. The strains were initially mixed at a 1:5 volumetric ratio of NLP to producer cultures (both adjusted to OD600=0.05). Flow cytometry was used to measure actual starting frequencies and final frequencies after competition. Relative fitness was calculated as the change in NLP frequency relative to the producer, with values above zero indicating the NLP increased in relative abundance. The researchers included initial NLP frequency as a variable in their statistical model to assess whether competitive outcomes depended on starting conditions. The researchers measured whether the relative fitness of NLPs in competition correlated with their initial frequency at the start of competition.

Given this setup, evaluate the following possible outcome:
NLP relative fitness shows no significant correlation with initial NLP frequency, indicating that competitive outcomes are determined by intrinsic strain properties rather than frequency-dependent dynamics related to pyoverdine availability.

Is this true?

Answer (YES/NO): NO